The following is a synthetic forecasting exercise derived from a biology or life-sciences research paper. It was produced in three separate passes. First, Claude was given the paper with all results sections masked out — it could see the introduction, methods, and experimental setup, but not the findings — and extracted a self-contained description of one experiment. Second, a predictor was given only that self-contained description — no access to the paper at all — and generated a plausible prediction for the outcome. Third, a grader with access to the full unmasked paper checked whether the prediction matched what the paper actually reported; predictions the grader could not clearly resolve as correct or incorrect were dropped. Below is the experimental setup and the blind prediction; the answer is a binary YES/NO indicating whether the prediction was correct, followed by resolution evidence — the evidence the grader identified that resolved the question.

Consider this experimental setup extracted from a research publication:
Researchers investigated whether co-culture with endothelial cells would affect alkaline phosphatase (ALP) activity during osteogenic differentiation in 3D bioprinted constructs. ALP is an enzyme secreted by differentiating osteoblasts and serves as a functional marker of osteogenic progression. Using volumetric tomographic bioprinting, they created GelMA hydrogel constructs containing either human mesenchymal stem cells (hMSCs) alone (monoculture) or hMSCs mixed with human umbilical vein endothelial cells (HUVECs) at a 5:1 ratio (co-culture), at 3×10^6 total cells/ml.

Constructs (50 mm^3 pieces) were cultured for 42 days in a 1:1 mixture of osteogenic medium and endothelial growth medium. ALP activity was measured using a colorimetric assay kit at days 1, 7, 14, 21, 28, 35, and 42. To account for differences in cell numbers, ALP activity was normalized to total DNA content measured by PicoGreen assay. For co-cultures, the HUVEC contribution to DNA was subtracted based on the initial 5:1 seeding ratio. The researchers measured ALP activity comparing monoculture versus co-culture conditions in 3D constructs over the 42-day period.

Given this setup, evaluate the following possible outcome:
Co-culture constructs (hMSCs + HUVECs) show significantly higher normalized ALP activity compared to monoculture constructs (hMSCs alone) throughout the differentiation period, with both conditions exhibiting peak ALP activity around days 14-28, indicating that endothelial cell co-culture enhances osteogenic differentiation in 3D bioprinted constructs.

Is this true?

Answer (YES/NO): NO